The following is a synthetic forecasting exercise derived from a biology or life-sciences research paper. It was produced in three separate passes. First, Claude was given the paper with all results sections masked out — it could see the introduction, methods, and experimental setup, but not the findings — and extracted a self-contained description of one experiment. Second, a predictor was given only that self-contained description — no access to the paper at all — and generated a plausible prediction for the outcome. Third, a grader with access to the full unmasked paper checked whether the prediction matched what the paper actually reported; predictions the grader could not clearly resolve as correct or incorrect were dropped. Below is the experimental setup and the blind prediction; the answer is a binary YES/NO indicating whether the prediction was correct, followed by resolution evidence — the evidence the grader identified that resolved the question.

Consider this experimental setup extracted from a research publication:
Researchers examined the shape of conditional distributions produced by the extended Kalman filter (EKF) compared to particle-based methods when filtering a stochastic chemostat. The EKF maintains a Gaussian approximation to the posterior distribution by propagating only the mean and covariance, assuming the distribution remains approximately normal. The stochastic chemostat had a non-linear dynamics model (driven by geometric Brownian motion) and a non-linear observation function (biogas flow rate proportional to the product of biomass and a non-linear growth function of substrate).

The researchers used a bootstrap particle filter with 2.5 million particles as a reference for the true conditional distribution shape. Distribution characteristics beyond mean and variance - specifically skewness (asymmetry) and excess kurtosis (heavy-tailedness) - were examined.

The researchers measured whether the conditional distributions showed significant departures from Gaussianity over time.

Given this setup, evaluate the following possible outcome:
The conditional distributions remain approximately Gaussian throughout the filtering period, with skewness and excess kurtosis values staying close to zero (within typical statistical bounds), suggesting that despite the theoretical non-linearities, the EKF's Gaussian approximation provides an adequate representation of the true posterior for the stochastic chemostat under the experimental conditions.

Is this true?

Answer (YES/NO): NO